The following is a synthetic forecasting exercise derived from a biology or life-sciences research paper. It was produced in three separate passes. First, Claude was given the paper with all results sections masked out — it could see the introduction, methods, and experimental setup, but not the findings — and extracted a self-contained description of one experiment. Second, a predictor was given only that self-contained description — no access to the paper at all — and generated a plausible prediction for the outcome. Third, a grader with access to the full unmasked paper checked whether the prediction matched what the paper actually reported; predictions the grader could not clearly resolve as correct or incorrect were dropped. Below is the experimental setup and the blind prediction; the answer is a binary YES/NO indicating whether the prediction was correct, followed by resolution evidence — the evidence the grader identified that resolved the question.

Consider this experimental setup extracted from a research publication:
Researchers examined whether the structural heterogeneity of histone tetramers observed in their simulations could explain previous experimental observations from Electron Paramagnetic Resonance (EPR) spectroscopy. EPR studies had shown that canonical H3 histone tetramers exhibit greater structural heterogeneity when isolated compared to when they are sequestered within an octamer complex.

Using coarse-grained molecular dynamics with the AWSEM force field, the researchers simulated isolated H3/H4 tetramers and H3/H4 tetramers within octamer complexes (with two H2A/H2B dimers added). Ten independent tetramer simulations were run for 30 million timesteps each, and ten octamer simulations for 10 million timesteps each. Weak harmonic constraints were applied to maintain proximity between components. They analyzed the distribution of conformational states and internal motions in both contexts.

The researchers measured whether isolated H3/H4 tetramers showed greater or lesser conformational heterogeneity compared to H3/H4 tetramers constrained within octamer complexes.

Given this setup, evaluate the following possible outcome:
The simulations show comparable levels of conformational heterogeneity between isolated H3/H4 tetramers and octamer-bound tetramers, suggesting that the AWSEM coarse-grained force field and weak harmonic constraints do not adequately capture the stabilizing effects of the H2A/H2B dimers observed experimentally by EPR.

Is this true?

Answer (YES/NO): NO